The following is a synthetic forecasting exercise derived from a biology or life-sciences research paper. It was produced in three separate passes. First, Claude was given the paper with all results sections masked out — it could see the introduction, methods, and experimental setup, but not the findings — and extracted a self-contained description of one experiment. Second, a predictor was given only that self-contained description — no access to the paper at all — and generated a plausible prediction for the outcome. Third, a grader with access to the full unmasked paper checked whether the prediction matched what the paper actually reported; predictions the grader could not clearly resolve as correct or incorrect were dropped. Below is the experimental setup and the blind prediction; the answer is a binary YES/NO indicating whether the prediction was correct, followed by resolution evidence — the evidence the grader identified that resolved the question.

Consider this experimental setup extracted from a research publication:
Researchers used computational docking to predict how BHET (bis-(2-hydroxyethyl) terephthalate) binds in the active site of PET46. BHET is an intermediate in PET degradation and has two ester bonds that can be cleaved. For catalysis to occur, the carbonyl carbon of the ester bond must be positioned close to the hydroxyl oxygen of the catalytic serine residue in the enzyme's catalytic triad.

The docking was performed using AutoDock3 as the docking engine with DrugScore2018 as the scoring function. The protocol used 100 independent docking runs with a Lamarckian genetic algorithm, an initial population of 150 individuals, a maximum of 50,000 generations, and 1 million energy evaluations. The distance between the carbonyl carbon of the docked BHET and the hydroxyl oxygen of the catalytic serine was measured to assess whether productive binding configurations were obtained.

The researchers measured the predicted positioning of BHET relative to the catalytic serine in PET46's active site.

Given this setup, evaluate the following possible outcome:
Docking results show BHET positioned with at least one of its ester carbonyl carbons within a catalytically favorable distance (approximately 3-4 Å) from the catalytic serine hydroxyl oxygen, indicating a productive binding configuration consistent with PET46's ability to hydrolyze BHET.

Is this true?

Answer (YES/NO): YES